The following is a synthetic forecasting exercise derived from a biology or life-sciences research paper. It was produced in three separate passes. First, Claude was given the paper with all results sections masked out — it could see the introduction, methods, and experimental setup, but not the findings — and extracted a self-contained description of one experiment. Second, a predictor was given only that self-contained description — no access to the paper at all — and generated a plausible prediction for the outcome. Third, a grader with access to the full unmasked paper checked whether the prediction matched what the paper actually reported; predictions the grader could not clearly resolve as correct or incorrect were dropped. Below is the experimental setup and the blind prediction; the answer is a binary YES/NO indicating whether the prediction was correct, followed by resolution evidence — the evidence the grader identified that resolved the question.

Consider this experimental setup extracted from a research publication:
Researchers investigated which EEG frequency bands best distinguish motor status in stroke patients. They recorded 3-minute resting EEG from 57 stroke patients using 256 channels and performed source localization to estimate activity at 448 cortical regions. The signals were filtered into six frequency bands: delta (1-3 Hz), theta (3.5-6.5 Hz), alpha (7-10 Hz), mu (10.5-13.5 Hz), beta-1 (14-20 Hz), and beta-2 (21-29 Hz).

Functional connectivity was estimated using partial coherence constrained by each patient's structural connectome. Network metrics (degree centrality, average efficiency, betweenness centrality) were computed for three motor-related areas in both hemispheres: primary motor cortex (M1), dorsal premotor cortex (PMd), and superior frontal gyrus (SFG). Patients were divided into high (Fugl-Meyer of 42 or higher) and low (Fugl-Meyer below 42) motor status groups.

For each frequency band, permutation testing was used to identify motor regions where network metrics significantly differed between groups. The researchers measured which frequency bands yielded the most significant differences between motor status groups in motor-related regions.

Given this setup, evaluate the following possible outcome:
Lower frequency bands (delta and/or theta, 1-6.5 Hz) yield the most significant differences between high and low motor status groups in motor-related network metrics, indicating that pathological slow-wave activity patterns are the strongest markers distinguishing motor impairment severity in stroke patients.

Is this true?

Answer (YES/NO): NO